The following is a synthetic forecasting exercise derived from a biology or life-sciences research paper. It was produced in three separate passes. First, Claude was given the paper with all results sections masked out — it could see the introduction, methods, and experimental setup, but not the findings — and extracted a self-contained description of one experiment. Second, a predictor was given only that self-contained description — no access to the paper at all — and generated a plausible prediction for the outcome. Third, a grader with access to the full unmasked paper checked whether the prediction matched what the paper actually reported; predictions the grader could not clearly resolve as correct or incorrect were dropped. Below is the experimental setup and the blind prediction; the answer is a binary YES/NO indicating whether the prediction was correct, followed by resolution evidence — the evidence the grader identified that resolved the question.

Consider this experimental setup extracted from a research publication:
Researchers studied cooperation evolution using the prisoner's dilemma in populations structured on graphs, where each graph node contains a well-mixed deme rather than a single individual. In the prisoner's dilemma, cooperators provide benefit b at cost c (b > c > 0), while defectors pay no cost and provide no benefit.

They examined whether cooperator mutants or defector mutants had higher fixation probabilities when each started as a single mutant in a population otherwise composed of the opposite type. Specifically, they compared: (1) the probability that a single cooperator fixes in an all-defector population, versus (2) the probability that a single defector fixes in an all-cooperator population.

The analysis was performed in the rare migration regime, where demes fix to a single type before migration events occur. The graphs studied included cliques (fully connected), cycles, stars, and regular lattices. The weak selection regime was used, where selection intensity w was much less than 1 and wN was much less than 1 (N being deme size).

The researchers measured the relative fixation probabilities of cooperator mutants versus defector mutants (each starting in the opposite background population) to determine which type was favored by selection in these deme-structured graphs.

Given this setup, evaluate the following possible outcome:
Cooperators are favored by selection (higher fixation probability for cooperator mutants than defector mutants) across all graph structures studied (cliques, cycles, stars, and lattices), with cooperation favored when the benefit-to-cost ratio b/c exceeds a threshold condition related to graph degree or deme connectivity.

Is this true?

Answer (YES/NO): NO